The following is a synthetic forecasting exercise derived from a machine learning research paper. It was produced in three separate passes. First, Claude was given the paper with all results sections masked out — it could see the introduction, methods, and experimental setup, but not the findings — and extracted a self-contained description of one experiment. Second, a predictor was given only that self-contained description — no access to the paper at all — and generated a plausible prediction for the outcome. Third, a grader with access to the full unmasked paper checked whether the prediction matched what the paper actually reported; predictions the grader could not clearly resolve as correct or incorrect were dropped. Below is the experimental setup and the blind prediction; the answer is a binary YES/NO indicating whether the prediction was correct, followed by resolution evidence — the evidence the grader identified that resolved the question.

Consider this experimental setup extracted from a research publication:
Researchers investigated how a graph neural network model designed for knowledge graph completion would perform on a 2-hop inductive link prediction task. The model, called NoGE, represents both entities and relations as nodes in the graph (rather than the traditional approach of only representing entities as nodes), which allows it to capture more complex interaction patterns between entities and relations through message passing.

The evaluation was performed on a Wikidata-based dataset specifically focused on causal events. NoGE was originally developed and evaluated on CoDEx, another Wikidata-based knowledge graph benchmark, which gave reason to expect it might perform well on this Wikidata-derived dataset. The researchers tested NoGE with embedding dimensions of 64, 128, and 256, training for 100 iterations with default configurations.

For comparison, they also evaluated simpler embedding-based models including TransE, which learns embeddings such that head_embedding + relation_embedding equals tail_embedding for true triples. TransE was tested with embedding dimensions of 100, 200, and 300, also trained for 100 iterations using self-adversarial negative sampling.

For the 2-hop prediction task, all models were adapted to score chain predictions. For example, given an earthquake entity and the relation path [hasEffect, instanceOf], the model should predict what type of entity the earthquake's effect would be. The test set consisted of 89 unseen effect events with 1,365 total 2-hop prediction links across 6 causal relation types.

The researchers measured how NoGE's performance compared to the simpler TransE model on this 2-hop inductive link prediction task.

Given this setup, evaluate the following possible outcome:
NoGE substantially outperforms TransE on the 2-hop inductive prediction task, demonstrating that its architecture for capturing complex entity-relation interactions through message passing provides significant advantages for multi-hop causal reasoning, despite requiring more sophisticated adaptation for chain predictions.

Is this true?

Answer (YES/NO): NO